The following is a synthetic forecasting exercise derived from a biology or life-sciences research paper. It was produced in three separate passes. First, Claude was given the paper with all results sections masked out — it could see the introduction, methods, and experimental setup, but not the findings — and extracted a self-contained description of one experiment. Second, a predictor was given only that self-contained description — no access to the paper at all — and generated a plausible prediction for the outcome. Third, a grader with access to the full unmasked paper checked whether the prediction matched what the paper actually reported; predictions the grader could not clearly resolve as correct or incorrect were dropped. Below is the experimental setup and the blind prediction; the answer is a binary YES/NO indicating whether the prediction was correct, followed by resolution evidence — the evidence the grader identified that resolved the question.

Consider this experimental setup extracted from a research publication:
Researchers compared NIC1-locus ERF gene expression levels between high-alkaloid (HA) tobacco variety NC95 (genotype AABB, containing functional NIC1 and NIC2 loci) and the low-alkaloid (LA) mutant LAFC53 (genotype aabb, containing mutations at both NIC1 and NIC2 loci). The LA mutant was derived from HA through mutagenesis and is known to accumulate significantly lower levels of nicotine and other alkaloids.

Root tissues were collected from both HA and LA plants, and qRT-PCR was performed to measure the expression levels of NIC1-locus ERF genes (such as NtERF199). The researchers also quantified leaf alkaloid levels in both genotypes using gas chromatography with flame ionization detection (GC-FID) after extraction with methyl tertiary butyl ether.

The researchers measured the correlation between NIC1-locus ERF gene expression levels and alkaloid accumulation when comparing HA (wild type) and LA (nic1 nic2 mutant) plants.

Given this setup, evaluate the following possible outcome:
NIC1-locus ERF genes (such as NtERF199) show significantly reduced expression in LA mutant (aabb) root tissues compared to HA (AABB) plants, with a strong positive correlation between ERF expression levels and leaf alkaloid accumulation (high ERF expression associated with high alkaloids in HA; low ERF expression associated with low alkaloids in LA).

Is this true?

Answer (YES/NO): YES